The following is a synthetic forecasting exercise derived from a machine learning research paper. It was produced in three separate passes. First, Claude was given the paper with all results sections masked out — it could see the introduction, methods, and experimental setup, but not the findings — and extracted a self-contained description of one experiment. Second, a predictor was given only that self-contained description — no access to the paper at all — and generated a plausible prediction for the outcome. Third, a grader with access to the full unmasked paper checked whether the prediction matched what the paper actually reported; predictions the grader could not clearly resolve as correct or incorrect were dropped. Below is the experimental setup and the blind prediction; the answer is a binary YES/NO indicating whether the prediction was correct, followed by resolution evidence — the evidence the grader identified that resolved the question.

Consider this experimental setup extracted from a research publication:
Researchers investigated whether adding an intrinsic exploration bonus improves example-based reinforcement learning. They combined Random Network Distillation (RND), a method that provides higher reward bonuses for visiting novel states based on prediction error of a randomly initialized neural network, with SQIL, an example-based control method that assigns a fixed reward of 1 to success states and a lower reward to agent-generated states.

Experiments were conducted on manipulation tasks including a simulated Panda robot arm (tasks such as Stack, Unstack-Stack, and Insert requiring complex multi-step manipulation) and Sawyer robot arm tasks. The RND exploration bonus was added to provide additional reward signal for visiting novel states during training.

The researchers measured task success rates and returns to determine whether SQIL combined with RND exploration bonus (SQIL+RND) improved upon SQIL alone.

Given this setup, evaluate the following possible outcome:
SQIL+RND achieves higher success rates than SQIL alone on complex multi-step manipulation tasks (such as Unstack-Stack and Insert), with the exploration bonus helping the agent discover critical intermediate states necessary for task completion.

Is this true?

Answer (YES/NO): NO